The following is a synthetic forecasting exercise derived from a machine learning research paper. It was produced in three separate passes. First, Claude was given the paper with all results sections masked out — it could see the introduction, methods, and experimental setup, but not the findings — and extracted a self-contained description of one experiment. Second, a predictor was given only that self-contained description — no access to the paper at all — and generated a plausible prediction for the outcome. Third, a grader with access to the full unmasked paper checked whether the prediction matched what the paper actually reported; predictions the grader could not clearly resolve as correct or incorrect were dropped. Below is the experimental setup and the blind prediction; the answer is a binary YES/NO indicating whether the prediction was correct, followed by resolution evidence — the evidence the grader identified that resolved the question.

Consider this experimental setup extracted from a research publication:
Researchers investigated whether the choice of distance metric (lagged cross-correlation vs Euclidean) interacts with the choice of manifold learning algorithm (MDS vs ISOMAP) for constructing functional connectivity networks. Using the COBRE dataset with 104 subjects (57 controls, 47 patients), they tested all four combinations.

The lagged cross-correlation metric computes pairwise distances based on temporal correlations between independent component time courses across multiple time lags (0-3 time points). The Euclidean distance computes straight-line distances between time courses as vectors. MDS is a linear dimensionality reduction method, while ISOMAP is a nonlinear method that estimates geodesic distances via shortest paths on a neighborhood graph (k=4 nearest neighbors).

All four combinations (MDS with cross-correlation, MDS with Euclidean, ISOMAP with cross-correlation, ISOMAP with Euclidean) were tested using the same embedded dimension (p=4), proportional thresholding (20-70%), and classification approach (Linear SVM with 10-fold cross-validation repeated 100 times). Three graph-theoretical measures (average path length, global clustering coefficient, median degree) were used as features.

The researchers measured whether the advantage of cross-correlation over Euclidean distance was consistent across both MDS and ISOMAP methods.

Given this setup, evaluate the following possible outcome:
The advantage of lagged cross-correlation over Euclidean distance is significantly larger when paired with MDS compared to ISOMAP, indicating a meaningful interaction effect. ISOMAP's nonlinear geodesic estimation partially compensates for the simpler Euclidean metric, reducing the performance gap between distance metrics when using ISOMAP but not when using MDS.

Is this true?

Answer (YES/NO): NO